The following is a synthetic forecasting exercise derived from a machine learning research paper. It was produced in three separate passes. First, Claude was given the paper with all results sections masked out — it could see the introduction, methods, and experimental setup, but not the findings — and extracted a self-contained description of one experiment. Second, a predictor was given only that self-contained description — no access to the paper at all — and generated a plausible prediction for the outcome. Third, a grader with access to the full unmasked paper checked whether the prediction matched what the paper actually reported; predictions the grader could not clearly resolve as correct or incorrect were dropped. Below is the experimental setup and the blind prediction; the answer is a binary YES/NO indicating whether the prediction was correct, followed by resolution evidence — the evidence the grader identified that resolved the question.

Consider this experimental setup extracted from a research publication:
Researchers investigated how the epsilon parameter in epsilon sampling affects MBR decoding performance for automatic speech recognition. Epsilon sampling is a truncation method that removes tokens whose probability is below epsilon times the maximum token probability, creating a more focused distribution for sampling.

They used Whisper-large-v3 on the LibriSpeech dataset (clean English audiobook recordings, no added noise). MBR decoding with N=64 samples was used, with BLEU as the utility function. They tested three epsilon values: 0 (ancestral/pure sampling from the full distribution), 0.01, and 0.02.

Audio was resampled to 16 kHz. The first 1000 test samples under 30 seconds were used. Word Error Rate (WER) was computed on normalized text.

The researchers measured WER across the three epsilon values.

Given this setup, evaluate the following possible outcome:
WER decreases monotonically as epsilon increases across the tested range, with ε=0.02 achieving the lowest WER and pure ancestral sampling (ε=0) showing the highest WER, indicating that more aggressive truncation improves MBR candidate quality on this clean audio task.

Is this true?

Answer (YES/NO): NO